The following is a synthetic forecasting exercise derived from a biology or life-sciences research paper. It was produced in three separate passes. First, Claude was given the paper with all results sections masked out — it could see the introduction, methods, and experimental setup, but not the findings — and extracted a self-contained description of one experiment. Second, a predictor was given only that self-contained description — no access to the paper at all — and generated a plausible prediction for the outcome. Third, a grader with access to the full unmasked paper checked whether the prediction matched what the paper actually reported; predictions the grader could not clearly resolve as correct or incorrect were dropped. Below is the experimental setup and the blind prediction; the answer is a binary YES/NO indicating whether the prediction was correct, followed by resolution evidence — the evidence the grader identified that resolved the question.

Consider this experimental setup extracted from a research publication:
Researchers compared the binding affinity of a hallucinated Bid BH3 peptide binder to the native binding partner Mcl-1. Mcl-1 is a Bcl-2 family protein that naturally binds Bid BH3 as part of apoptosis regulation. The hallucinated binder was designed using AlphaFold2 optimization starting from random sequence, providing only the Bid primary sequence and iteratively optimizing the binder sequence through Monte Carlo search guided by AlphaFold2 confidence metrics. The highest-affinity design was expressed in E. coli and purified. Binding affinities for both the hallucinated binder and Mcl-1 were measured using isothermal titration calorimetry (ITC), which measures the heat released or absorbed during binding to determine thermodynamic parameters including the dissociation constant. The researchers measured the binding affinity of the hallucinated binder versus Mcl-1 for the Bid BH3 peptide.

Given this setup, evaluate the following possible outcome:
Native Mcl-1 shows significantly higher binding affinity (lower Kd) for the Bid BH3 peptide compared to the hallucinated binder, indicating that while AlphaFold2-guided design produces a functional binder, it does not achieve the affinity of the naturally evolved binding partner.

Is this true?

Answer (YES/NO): NO